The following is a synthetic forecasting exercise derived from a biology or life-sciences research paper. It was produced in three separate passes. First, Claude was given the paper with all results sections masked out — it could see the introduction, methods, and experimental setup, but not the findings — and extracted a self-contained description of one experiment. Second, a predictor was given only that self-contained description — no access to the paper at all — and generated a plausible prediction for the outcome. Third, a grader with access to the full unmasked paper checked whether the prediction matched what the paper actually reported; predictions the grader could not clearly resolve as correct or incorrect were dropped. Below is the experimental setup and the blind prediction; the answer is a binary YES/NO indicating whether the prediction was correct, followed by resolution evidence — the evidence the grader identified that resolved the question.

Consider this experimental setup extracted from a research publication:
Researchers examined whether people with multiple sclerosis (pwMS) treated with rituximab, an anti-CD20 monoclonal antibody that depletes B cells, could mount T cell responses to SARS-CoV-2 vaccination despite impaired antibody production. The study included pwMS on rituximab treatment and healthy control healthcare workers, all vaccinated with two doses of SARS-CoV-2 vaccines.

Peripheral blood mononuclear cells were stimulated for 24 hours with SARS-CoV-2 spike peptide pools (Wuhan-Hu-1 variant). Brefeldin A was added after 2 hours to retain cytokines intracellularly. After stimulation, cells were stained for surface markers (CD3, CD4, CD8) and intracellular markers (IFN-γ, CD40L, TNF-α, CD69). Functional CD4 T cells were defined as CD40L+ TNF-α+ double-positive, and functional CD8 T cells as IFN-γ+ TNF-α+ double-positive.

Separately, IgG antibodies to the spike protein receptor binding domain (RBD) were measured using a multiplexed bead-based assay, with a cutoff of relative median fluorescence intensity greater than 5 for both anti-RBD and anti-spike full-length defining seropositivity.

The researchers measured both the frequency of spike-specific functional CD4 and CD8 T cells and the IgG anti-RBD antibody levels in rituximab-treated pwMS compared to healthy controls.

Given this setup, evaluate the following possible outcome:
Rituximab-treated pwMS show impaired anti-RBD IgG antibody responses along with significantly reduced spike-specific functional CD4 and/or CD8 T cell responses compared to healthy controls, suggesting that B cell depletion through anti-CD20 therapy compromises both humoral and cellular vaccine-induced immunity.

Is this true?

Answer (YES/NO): NO